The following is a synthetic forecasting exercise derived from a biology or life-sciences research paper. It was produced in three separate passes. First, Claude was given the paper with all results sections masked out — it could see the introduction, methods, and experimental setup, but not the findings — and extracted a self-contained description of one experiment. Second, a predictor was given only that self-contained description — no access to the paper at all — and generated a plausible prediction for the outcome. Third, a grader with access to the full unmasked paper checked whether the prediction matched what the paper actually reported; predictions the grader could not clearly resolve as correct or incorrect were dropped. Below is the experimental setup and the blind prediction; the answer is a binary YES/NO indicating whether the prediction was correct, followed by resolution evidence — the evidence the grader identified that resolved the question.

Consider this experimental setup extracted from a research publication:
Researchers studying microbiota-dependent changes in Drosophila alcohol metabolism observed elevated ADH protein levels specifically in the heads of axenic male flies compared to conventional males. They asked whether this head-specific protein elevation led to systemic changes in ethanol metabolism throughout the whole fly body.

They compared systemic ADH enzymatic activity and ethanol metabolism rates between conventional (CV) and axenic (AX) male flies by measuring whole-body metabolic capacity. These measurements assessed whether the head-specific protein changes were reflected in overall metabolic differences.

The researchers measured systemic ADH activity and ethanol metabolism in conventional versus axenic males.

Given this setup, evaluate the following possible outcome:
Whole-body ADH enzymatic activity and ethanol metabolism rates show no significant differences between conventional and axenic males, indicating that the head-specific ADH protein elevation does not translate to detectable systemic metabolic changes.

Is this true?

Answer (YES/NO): YES